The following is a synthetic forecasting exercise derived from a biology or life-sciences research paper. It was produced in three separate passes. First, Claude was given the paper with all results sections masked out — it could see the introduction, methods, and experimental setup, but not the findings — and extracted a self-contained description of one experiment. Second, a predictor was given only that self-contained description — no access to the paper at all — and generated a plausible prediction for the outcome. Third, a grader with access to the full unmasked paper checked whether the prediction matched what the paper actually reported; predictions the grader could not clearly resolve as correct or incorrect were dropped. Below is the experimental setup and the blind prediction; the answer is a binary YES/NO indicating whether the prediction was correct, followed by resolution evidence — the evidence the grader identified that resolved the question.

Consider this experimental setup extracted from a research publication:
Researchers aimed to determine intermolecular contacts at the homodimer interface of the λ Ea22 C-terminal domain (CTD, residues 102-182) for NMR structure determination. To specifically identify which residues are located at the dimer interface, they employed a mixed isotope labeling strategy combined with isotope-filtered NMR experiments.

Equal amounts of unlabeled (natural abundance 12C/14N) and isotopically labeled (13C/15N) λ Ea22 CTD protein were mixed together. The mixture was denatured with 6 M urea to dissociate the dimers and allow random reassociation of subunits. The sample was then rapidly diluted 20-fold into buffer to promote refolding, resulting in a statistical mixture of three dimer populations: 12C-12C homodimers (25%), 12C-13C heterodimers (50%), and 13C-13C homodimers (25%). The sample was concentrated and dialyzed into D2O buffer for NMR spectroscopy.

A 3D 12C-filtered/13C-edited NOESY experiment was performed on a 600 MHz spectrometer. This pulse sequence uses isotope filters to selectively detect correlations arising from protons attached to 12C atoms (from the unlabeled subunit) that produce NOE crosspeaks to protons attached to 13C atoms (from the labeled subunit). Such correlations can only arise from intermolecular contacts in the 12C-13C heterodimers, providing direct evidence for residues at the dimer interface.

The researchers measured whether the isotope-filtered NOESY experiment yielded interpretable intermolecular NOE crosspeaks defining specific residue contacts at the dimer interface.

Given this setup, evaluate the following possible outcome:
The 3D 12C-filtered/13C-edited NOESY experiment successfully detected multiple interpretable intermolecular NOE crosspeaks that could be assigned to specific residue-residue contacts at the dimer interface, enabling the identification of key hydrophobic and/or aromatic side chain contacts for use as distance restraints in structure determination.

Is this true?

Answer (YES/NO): YES